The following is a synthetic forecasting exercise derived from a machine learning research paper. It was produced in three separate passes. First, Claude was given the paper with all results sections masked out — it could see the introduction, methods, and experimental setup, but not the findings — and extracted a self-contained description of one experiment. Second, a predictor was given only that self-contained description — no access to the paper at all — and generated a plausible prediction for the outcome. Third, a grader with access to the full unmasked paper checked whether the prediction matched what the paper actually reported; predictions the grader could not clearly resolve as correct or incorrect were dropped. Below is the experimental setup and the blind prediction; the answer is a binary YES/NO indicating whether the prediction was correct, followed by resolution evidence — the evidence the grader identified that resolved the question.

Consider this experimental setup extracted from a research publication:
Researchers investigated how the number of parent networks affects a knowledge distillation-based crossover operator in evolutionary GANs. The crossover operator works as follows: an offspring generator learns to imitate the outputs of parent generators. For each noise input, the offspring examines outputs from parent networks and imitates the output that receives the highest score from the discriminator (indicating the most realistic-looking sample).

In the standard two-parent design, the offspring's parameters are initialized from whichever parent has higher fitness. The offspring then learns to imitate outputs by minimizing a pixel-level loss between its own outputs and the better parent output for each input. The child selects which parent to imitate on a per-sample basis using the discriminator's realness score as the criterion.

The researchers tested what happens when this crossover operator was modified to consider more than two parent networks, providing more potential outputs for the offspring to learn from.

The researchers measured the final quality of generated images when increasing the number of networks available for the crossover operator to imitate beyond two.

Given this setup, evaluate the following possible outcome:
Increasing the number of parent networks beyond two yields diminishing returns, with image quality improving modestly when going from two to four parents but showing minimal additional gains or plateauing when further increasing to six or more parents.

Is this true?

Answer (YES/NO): NO